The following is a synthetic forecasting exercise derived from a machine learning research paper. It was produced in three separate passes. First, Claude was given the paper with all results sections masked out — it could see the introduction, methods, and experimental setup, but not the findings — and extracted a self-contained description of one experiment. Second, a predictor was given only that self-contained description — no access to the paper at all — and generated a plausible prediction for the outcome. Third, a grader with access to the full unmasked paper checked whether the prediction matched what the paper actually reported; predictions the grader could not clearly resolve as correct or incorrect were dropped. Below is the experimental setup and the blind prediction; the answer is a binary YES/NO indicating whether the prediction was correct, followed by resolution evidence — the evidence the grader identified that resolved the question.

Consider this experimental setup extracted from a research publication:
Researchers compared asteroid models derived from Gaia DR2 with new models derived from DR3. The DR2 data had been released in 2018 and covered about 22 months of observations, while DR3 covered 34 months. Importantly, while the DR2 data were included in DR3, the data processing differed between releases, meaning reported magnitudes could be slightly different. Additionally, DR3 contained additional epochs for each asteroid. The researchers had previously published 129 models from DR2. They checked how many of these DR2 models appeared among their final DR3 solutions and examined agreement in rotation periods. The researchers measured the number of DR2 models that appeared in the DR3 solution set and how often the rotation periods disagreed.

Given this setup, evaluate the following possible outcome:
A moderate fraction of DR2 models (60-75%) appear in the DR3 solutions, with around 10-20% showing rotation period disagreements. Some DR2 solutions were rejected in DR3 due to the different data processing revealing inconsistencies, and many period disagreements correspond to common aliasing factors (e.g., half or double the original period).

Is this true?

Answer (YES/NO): NO